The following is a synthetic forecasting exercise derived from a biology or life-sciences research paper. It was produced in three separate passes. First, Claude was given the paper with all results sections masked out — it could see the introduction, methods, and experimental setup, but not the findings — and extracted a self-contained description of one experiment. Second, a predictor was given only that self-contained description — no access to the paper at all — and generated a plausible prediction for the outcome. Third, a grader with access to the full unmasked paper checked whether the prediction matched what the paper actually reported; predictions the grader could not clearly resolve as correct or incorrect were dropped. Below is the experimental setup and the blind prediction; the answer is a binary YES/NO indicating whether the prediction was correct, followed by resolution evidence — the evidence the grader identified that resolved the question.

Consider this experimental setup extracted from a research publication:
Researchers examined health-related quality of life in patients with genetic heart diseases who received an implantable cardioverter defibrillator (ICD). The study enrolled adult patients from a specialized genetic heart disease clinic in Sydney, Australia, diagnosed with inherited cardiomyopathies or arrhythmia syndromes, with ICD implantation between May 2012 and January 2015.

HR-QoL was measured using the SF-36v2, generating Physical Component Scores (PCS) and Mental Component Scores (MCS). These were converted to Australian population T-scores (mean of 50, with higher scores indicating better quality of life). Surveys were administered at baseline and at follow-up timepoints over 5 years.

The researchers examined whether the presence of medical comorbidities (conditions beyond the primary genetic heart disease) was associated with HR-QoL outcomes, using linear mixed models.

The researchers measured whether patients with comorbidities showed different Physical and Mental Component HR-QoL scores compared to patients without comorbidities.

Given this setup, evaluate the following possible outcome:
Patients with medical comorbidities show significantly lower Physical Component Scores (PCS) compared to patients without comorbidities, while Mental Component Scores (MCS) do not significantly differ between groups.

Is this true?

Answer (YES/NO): YES